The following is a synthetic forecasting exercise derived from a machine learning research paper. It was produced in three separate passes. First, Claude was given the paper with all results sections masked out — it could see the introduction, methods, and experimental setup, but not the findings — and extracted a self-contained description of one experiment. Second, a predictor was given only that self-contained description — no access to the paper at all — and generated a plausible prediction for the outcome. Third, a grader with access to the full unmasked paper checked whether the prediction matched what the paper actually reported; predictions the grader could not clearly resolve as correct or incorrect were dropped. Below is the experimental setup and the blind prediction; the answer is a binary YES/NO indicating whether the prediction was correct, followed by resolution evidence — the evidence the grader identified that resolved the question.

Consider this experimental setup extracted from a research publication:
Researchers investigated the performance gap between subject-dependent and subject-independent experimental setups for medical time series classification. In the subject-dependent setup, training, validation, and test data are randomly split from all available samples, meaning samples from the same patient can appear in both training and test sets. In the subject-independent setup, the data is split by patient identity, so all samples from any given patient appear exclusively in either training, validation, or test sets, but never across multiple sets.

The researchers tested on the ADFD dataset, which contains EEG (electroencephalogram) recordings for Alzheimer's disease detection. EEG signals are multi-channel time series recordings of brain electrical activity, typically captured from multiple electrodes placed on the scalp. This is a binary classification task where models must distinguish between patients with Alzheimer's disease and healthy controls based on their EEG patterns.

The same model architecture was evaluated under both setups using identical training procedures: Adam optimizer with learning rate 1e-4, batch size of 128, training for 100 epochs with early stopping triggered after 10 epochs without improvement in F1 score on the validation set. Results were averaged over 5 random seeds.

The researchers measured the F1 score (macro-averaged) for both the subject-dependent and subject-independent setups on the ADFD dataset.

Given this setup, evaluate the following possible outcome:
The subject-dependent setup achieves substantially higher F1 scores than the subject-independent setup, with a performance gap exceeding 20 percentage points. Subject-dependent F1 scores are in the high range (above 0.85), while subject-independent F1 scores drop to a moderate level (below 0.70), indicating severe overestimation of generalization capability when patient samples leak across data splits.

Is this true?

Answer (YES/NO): YES